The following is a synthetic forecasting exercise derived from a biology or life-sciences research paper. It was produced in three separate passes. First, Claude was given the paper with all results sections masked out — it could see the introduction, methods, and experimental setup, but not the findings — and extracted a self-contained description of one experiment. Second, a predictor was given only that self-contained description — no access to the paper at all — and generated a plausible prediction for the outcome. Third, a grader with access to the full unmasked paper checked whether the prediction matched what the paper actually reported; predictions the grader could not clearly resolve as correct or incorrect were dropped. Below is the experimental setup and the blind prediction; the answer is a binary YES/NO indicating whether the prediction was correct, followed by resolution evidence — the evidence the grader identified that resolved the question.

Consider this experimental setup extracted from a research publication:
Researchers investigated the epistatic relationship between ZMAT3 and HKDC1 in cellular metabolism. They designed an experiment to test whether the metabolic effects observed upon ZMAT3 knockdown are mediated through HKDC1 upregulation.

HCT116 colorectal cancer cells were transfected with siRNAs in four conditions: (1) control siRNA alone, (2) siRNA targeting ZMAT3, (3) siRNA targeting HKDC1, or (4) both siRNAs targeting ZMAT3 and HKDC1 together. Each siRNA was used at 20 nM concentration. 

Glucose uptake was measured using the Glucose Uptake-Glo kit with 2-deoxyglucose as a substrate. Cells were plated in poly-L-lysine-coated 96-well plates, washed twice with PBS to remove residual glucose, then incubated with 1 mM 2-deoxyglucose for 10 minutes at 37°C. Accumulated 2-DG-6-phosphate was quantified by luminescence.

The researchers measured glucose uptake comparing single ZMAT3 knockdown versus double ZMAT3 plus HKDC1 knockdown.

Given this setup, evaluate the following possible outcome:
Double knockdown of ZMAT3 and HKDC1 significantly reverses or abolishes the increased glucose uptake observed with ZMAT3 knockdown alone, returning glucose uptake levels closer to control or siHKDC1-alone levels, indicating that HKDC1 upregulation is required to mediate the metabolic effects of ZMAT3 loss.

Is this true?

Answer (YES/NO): YES